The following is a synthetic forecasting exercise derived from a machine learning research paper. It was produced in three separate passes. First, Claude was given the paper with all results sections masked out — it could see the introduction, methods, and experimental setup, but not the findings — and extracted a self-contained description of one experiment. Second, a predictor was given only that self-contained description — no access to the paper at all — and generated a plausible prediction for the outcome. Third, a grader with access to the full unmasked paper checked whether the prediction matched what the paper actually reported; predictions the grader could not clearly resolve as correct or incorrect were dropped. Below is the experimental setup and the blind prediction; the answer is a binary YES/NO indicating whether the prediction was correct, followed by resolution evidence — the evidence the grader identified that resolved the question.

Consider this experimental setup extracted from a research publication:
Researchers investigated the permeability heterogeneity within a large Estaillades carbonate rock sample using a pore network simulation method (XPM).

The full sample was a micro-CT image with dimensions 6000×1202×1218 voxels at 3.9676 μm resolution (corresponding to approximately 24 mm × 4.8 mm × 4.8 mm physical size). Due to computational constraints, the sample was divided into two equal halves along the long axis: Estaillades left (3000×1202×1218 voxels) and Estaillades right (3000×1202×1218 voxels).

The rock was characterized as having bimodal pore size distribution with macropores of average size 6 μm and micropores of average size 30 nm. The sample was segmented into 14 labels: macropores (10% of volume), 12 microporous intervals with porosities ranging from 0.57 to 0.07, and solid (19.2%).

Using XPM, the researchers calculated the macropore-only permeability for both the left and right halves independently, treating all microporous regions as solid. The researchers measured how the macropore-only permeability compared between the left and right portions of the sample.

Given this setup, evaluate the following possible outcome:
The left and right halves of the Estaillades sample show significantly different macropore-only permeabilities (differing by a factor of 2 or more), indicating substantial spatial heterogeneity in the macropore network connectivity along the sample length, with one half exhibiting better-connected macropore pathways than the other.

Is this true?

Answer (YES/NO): YES